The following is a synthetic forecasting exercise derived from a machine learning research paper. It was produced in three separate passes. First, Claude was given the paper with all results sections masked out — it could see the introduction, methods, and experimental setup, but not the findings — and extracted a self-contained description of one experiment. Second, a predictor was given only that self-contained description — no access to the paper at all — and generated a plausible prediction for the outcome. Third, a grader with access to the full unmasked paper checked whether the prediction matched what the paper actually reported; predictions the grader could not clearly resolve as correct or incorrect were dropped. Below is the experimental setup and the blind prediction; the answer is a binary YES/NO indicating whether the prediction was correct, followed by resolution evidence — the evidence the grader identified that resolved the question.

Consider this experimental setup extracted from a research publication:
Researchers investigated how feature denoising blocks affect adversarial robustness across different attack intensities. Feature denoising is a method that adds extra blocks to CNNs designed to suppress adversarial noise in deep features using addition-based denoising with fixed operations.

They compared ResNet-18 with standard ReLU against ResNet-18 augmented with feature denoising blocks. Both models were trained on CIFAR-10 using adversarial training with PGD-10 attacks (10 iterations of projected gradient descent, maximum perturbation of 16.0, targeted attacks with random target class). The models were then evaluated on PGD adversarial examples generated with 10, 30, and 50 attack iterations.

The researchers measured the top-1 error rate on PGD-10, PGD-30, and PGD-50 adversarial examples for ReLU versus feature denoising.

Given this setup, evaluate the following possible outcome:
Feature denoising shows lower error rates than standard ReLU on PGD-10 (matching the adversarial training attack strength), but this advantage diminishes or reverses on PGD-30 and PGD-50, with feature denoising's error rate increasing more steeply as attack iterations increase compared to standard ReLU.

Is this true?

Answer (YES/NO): NO